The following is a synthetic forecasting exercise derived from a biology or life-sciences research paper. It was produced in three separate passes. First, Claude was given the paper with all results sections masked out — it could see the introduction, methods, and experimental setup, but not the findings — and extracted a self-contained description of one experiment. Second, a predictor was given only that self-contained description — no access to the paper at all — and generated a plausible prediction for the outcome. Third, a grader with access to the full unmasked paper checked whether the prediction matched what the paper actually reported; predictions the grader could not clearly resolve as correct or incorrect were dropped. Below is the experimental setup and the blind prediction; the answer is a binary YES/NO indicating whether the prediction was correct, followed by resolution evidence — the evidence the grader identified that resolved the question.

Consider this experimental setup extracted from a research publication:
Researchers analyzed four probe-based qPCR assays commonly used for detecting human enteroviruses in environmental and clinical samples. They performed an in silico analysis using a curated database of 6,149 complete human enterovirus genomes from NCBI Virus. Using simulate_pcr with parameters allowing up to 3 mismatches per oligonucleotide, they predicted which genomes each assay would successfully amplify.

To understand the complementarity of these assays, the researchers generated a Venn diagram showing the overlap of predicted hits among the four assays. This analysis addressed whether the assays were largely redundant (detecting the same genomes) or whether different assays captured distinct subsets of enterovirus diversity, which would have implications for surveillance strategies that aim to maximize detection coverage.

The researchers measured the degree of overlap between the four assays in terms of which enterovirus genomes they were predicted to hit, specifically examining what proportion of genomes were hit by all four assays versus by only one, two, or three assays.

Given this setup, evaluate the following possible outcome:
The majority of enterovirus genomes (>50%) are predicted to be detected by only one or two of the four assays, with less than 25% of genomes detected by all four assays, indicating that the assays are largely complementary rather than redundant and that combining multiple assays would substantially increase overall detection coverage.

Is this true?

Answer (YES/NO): NO